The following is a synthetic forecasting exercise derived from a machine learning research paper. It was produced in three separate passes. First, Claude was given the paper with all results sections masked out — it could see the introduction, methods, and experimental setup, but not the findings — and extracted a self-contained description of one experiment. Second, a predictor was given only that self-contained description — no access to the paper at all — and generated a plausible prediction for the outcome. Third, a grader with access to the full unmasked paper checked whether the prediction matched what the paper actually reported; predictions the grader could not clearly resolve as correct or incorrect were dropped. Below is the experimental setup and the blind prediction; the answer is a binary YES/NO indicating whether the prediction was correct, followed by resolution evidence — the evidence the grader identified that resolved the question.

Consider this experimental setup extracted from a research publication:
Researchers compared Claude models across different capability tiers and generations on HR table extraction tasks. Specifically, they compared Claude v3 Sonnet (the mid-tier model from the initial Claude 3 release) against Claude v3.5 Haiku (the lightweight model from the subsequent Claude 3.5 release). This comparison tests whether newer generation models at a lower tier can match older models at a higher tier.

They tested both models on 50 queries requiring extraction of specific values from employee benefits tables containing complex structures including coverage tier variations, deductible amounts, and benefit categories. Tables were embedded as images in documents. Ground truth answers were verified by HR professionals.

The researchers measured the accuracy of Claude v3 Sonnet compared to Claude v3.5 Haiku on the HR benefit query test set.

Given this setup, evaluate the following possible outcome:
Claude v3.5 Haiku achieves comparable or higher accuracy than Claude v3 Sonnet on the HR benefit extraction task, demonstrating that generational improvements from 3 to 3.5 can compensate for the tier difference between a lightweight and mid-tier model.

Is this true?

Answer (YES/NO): NO